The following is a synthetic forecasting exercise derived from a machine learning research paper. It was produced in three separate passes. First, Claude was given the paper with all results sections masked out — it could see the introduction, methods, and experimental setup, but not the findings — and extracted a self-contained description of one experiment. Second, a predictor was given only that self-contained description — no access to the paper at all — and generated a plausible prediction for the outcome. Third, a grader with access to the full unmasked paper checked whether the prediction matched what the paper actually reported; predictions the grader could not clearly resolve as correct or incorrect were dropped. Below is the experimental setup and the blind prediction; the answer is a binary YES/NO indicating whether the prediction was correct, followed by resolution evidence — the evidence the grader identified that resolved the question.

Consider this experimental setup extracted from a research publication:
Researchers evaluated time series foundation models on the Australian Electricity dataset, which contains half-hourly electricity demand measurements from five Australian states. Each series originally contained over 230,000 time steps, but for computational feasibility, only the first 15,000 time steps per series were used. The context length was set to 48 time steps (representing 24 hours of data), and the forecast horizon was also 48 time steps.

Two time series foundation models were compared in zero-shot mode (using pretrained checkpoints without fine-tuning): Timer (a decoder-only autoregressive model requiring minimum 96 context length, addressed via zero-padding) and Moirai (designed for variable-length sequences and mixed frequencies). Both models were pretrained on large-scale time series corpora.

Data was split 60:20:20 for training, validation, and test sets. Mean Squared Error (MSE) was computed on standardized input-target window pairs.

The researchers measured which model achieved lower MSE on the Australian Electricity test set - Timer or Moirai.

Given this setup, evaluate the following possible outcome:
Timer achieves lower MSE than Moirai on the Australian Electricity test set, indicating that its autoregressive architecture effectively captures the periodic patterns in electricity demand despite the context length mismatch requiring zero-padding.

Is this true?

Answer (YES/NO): YES